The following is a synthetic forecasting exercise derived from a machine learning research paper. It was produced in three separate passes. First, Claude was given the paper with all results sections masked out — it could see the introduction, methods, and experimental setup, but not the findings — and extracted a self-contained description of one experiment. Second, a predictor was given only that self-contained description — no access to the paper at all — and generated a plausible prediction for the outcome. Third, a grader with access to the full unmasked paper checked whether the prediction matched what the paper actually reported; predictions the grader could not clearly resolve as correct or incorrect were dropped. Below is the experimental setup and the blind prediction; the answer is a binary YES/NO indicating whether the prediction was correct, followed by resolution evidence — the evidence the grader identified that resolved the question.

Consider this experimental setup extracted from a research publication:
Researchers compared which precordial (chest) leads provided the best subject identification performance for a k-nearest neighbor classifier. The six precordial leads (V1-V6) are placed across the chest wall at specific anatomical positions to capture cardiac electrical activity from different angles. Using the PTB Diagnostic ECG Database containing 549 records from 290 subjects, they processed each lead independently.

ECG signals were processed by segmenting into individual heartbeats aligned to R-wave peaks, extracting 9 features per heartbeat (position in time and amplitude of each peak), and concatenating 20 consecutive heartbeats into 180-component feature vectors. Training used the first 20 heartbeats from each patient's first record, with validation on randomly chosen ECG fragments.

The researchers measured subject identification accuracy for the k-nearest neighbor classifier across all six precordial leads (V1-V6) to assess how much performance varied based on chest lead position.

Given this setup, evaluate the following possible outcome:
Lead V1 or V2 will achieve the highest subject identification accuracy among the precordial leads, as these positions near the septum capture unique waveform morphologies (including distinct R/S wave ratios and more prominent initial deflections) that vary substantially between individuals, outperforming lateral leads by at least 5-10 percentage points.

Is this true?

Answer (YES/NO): NO